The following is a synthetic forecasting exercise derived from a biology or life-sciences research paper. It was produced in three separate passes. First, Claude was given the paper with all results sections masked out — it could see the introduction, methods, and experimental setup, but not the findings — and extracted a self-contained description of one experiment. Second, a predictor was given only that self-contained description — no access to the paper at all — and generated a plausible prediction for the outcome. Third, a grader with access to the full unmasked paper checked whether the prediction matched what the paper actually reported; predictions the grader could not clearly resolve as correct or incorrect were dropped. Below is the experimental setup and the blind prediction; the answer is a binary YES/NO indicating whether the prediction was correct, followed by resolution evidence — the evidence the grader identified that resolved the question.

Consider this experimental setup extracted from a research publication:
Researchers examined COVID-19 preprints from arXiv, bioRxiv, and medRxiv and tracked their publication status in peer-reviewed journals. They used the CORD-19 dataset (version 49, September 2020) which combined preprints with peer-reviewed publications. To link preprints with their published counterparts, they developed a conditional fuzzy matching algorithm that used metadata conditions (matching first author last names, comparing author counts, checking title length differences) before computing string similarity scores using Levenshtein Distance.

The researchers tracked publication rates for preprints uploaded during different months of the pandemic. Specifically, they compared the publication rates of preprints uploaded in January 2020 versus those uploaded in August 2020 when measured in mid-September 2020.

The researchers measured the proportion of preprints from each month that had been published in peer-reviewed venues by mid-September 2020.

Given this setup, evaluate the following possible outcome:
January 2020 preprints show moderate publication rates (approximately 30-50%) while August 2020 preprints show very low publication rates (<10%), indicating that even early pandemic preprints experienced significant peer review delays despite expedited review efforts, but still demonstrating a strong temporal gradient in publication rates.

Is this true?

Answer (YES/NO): YES